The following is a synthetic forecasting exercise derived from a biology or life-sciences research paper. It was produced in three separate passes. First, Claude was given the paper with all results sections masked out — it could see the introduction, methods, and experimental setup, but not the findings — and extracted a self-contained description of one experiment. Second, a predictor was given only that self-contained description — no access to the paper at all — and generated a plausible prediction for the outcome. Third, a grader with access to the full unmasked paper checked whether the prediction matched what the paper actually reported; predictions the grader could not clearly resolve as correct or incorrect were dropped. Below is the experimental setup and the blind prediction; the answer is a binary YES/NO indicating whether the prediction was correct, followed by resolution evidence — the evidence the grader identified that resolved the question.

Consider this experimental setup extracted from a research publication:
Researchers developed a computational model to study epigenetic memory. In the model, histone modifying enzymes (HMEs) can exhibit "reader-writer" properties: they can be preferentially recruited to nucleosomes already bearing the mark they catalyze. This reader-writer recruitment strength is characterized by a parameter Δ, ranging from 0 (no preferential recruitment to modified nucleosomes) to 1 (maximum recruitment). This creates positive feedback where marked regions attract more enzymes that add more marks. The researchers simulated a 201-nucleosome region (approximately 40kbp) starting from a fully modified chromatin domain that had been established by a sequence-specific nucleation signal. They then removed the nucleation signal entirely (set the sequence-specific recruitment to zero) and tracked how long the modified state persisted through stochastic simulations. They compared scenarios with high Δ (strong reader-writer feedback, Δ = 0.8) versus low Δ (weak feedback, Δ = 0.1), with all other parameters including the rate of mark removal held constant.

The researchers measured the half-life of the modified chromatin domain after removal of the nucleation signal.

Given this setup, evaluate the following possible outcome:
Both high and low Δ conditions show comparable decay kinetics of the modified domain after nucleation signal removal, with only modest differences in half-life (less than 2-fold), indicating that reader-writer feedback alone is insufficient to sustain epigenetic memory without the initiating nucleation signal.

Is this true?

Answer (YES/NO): NO